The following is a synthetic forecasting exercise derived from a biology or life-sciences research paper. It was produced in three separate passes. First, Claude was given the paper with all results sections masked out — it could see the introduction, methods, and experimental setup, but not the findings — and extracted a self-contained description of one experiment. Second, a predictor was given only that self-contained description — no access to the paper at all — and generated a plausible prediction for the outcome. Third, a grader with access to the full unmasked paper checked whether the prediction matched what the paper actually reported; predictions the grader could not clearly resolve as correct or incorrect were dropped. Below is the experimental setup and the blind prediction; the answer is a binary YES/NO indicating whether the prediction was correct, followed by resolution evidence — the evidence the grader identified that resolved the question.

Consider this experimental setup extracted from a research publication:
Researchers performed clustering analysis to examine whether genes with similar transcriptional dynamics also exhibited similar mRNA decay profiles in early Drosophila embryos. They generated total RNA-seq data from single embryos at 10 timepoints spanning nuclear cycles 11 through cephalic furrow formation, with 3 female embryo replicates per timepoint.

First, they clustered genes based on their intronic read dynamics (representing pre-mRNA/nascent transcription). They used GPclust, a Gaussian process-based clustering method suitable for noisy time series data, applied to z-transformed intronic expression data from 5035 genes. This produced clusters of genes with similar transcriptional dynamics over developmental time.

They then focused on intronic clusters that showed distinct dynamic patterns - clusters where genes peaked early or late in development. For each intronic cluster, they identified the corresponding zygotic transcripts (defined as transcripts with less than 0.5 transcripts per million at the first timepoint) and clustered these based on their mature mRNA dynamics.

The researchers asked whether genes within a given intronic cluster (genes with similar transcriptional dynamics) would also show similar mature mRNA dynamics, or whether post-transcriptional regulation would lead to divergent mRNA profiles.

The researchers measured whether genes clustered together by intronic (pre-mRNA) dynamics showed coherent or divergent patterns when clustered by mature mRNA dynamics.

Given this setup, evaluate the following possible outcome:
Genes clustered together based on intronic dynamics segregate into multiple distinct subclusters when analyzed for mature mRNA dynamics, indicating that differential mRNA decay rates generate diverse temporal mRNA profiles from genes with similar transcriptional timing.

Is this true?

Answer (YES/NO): YES